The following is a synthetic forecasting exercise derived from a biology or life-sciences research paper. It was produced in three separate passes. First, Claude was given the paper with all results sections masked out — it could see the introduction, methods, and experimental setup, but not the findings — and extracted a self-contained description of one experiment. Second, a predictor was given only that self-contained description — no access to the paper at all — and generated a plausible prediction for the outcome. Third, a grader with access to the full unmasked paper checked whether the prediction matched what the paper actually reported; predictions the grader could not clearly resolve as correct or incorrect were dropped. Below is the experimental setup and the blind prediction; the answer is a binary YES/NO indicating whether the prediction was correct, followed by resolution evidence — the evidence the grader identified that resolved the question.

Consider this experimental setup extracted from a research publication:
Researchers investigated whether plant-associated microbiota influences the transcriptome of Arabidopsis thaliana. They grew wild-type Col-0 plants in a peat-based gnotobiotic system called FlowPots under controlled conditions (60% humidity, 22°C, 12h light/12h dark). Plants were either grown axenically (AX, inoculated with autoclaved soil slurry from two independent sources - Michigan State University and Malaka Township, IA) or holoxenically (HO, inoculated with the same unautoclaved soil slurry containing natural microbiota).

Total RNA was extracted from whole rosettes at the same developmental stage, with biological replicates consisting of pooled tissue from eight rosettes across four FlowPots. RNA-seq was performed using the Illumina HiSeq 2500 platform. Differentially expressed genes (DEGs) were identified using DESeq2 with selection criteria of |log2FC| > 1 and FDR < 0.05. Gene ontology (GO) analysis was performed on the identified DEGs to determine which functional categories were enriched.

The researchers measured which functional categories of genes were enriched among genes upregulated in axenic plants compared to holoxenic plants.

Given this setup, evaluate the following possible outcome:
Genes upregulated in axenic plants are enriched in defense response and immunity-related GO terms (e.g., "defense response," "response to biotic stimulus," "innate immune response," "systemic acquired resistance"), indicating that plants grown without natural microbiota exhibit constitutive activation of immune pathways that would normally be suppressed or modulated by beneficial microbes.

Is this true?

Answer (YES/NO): NO